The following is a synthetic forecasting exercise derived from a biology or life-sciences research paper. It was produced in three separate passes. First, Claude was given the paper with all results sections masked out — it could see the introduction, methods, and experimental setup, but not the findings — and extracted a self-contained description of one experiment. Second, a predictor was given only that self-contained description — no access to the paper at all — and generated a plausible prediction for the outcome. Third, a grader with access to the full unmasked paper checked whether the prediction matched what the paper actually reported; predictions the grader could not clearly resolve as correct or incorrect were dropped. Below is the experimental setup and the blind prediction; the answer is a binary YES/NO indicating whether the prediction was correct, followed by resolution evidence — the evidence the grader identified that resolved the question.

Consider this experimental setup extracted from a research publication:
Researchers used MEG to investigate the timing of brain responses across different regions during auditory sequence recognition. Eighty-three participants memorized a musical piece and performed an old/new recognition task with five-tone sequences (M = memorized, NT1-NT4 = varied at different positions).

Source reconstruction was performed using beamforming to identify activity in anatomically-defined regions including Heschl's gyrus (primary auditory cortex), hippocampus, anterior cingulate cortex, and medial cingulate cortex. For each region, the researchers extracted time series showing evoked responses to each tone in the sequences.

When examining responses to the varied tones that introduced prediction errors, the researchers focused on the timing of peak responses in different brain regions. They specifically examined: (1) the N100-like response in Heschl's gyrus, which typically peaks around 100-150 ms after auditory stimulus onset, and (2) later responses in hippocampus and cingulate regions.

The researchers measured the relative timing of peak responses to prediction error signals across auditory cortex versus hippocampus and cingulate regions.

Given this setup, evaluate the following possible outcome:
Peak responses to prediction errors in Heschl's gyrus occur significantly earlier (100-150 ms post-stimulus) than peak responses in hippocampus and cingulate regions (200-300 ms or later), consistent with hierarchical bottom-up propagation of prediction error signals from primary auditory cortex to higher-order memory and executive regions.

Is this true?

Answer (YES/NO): YES